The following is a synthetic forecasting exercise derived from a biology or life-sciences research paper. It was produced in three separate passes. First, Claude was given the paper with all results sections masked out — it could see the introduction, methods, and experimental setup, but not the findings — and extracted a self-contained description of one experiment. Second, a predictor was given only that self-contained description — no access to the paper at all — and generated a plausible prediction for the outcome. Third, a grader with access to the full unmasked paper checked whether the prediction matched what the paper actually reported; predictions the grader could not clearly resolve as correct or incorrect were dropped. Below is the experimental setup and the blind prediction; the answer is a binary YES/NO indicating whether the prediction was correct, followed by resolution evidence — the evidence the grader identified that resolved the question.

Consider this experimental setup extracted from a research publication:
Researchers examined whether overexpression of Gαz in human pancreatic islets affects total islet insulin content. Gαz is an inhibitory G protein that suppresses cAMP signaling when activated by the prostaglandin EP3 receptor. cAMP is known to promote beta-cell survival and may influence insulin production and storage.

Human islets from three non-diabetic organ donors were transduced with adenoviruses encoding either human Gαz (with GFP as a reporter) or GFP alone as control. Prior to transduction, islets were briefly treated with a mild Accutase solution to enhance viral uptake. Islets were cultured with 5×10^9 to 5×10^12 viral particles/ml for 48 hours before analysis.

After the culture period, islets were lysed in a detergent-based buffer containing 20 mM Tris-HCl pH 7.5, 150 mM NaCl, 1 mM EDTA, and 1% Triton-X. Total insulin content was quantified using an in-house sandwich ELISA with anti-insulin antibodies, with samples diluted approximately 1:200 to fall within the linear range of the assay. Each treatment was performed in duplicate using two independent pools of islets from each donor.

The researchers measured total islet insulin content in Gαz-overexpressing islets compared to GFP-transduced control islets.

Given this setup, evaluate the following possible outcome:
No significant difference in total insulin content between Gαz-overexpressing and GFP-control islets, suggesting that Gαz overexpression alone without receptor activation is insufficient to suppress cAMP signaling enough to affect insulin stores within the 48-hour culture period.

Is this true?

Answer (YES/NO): NO